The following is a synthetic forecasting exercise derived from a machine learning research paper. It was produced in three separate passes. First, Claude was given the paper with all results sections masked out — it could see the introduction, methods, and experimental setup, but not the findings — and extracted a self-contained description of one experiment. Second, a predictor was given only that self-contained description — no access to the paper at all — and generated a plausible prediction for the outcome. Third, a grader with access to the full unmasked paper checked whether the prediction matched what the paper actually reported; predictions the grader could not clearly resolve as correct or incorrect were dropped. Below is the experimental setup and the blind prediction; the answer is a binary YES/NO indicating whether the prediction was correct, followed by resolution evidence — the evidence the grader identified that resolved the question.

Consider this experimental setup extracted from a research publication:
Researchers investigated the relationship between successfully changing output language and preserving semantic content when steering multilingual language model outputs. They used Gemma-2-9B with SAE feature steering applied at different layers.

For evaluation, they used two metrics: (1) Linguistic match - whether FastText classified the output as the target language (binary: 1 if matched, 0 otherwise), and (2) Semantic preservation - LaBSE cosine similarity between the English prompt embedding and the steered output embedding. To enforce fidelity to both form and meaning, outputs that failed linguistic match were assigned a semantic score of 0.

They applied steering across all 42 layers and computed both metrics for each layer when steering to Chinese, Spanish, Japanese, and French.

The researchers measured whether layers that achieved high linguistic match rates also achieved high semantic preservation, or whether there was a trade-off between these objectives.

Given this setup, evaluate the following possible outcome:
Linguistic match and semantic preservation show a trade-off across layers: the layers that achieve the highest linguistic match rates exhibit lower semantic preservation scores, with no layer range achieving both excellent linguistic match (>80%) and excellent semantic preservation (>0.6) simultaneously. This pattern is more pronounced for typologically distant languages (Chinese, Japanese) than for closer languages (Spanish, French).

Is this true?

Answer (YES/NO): NO